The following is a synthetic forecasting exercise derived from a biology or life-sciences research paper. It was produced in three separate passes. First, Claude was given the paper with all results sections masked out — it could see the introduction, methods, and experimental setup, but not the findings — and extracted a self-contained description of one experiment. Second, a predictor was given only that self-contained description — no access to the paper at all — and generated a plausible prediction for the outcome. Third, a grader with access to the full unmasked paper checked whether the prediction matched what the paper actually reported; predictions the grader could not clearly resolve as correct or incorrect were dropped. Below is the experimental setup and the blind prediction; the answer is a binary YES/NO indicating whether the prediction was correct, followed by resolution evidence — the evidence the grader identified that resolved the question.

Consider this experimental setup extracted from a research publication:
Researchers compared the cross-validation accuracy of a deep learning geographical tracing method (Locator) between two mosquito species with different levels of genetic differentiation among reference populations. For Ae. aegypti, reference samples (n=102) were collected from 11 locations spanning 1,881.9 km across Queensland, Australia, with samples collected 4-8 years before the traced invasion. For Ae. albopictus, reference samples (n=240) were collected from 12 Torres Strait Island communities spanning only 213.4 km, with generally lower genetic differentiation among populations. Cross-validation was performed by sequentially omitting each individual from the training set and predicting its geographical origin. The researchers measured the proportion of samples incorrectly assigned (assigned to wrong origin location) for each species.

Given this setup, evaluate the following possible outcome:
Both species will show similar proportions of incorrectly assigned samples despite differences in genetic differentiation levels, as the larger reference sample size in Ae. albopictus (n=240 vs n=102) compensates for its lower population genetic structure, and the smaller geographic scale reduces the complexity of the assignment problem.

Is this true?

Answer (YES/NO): NO